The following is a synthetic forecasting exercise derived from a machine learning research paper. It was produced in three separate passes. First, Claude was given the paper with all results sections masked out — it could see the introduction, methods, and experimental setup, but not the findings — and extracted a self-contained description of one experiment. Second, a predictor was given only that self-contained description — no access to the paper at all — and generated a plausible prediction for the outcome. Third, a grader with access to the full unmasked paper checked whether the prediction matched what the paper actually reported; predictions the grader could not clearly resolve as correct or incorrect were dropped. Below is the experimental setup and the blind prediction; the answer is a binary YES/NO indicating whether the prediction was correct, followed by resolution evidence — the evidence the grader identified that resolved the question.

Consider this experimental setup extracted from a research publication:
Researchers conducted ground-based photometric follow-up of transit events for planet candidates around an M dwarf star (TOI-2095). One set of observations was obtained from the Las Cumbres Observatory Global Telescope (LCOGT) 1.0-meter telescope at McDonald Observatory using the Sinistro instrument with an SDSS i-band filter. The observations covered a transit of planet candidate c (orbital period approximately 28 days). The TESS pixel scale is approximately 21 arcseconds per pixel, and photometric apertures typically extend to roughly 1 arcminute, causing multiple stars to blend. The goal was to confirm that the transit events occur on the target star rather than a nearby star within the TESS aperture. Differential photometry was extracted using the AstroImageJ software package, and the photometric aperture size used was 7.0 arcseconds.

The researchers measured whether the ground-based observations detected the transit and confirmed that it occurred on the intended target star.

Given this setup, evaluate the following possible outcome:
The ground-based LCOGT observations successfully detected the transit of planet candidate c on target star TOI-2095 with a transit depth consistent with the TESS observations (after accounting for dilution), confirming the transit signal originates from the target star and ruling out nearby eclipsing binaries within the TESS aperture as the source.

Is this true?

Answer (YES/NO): YES